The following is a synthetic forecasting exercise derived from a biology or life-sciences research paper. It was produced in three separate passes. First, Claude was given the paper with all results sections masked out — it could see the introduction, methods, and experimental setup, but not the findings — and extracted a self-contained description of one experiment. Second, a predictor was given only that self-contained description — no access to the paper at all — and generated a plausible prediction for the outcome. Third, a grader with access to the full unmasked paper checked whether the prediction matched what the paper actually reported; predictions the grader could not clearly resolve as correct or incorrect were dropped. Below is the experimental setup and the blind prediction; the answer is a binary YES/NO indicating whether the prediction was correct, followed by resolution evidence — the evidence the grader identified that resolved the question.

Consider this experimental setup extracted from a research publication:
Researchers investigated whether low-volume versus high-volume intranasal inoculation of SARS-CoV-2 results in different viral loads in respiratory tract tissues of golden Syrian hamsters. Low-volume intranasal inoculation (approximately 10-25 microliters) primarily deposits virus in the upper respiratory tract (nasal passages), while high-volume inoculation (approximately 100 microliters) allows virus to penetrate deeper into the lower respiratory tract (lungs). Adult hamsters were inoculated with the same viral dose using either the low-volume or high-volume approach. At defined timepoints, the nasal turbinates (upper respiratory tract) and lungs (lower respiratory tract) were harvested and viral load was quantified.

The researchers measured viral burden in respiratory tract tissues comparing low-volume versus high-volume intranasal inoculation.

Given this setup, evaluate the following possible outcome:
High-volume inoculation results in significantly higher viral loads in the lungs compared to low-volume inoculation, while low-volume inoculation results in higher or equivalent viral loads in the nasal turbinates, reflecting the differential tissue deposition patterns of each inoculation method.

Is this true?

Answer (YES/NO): NO